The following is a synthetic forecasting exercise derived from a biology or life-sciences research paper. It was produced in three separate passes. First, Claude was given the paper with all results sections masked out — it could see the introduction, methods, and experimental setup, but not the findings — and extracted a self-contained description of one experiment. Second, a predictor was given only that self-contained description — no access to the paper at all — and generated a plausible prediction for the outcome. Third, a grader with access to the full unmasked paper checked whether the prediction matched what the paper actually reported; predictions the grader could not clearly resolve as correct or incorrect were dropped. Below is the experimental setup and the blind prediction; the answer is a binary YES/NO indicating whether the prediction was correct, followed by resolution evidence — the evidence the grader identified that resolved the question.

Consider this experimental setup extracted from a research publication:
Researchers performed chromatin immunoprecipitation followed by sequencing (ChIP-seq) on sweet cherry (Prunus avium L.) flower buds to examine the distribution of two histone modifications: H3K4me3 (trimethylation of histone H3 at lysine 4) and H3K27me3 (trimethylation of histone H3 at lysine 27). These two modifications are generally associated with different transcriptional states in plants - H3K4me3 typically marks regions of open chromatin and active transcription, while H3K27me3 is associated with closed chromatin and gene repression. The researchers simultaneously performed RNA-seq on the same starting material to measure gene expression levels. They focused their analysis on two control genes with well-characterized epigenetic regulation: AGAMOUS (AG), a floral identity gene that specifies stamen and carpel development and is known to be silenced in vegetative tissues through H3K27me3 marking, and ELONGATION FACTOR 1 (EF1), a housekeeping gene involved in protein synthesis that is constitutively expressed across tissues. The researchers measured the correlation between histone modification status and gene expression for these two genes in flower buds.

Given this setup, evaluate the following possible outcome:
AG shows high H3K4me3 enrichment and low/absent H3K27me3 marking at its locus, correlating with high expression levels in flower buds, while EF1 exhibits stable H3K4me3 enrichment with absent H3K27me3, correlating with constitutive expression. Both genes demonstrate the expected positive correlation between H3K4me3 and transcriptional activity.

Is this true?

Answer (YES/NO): NO